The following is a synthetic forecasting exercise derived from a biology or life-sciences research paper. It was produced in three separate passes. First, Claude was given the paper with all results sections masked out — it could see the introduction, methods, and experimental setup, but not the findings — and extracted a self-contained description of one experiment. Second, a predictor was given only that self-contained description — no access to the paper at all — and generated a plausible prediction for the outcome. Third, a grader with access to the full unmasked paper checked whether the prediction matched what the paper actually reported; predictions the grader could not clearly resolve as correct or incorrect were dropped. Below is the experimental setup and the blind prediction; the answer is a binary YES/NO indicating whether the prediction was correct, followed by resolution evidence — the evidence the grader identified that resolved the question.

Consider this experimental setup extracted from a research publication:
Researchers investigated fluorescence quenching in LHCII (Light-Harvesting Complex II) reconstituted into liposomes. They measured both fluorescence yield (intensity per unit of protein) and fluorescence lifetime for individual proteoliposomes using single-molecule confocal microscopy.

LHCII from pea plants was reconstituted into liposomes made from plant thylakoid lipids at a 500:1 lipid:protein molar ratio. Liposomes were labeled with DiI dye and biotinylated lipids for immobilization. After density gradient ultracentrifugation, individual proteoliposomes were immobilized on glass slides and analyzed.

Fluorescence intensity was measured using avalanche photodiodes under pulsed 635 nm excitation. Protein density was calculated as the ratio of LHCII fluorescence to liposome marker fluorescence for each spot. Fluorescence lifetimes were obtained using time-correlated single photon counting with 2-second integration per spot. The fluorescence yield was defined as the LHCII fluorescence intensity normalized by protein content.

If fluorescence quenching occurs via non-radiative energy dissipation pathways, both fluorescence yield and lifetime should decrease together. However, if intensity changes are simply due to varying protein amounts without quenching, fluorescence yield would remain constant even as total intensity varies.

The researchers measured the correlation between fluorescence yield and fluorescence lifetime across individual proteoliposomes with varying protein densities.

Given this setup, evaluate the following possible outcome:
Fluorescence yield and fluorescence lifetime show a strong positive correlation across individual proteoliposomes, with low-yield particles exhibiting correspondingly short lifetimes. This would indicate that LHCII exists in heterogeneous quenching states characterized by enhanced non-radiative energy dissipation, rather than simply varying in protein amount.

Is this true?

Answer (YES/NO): YES